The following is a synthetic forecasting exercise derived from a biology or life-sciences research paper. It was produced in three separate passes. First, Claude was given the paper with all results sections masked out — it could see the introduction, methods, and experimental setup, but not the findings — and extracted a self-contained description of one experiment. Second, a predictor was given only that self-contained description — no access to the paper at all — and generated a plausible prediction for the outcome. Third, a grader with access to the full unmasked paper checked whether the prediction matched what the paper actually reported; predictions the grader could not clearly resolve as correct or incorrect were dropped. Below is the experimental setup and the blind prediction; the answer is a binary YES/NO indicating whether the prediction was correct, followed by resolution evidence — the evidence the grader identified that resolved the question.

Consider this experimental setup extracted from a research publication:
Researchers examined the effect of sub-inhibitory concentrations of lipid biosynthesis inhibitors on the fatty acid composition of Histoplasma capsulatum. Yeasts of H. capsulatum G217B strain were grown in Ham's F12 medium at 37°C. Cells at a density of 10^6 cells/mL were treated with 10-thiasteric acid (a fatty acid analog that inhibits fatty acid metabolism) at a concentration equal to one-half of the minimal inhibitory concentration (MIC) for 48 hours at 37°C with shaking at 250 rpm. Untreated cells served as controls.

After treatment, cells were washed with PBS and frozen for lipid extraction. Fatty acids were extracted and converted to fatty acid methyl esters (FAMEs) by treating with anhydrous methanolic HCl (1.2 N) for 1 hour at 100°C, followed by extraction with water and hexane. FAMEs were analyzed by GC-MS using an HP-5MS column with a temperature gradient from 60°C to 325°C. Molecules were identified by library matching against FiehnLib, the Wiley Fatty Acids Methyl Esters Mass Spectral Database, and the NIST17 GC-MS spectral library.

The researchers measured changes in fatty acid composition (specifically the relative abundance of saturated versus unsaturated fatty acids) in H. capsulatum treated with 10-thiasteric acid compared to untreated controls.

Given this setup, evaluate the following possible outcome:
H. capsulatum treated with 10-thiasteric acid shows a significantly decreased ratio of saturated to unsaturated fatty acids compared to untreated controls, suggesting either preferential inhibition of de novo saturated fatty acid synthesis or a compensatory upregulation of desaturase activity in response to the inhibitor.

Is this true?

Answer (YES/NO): NO